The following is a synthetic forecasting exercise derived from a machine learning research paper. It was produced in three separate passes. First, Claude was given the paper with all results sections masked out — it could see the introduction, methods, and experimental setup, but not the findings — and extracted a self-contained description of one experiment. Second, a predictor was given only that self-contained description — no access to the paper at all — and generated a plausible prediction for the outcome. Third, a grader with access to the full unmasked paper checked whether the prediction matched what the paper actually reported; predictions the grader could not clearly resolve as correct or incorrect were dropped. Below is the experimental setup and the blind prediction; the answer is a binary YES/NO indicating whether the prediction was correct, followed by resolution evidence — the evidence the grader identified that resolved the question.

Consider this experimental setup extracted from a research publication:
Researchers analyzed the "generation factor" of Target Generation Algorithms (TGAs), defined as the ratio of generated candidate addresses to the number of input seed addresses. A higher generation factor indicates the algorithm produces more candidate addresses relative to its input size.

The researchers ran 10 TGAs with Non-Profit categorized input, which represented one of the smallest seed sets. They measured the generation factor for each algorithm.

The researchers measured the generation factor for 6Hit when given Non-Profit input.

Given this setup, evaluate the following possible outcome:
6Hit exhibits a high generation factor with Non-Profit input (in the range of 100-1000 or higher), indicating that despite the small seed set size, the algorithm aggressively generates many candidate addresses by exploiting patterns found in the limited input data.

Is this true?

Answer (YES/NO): YES